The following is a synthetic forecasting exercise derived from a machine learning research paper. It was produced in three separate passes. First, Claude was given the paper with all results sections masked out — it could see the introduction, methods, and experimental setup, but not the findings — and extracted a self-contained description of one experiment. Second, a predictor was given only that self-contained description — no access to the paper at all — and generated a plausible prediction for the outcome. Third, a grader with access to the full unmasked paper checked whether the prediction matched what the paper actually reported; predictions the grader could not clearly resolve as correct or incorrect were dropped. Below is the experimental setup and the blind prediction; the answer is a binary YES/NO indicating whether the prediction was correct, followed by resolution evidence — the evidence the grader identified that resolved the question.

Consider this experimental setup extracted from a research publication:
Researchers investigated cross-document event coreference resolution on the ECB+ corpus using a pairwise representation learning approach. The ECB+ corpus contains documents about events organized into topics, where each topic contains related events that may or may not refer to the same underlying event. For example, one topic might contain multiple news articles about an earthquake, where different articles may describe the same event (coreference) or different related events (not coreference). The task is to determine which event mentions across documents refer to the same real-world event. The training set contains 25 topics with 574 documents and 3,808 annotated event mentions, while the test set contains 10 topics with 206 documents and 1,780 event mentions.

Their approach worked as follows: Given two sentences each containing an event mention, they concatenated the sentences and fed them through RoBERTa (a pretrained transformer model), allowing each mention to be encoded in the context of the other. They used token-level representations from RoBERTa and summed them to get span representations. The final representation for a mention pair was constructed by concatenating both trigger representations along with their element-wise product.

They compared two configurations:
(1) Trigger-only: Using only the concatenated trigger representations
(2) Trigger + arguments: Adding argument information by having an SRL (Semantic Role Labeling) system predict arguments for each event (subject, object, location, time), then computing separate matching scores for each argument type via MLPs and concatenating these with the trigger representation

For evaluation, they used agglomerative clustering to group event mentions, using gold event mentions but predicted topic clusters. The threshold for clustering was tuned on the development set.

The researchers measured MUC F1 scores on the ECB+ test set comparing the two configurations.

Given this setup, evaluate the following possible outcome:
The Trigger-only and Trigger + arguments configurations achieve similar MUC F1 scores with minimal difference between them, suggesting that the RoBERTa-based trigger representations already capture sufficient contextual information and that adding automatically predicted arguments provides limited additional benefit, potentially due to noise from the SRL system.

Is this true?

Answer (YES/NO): YES